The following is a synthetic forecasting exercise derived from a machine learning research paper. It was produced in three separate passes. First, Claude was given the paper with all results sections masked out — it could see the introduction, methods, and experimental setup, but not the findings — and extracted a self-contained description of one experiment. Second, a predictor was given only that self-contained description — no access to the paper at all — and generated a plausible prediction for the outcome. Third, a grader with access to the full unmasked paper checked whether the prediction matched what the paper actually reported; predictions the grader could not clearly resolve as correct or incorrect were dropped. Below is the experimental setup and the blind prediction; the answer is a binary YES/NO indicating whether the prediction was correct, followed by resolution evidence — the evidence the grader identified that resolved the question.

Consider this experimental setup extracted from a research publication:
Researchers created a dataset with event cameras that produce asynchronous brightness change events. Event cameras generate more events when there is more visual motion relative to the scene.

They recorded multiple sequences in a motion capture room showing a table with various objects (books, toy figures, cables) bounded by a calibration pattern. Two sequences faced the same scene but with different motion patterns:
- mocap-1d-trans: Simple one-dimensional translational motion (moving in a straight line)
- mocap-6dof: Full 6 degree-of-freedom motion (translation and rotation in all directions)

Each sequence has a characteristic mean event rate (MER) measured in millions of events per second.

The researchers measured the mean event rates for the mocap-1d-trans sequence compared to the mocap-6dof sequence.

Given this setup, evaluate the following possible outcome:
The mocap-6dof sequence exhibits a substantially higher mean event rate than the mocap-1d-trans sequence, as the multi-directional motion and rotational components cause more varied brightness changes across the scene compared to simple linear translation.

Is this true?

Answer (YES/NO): YES